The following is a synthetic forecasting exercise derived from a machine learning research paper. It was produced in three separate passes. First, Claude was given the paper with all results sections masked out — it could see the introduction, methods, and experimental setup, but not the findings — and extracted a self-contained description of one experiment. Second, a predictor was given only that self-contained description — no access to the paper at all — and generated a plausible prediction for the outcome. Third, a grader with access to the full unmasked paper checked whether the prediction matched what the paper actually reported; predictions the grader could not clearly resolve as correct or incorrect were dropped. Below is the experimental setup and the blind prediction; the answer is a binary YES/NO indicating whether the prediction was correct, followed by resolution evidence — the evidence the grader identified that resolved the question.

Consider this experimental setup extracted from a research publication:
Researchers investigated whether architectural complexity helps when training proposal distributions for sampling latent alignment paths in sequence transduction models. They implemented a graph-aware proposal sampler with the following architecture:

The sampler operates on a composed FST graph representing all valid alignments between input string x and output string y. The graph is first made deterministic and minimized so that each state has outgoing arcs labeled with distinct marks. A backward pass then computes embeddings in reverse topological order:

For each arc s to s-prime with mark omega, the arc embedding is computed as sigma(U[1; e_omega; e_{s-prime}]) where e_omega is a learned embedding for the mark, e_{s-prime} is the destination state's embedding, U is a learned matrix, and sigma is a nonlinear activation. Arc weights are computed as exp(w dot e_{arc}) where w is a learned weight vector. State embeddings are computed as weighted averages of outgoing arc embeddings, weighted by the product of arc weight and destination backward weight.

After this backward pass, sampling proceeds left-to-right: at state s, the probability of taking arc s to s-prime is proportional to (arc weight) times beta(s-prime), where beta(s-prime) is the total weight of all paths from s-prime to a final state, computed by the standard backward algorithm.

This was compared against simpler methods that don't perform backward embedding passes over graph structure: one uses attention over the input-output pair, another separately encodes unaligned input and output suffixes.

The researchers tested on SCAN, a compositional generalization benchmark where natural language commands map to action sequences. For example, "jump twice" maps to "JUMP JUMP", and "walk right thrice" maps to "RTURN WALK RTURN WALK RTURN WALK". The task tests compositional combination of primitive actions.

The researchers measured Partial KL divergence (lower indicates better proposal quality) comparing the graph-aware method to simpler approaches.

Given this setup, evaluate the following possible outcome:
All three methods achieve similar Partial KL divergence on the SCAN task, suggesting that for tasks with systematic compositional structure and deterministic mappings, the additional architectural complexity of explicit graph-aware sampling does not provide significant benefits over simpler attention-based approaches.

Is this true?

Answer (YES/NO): NO